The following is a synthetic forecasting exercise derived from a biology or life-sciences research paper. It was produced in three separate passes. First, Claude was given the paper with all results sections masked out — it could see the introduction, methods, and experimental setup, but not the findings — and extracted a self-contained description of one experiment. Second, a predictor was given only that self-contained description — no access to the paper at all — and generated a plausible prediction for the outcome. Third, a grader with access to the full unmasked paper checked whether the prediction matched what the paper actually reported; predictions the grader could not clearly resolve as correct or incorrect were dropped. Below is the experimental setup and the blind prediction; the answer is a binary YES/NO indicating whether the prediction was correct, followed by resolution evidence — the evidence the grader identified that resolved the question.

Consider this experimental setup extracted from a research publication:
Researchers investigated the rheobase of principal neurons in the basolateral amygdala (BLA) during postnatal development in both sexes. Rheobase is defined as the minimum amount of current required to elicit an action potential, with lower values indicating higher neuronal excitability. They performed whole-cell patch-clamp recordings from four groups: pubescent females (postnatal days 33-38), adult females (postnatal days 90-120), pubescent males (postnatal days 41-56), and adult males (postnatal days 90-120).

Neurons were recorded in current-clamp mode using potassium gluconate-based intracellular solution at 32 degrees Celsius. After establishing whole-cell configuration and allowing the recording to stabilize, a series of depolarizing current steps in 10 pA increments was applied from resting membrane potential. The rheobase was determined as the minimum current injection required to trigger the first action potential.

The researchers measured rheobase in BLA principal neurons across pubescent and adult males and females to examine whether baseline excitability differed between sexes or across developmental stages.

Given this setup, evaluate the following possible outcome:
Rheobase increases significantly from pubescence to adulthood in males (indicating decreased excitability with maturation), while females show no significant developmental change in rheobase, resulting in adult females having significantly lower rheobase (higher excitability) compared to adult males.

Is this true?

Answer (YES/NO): NO